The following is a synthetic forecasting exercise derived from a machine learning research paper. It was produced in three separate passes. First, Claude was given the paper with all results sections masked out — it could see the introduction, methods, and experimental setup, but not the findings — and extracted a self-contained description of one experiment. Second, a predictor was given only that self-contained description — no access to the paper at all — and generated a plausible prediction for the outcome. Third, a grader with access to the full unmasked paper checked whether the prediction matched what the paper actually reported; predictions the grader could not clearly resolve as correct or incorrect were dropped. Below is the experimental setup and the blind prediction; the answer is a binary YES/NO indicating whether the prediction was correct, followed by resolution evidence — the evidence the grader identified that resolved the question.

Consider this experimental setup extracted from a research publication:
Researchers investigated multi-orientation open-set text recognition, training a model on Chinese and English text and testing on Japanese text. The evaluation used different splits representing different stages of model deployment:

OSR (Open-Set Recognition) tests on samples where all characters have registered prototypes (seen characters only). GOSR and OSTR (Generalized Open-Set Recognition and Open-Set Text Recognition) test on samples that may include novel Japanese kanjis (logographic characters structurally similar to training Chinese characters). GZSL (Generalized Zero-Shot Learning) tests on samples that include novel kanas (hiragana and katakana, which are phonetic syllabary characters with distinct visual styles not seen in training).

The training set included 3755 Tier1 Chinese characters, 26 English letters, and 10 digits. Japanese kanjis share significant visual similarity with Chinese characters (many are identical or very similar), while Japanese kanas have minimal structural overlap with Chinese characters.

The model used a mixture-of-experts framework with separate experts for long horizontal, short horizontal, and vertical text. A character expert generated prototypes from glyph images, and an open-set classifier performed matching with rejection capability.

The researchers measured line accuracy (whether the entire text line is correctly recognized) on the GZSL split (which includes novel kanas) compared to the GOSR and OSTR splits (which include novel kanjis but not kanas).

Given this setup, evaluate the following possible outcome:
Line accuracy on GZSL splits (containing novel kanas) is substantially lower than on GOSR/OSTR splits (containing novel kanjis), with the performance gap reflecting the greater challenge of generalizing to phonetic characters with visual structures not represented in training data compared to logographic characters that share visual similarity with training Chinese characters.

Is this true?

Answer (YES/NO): YES